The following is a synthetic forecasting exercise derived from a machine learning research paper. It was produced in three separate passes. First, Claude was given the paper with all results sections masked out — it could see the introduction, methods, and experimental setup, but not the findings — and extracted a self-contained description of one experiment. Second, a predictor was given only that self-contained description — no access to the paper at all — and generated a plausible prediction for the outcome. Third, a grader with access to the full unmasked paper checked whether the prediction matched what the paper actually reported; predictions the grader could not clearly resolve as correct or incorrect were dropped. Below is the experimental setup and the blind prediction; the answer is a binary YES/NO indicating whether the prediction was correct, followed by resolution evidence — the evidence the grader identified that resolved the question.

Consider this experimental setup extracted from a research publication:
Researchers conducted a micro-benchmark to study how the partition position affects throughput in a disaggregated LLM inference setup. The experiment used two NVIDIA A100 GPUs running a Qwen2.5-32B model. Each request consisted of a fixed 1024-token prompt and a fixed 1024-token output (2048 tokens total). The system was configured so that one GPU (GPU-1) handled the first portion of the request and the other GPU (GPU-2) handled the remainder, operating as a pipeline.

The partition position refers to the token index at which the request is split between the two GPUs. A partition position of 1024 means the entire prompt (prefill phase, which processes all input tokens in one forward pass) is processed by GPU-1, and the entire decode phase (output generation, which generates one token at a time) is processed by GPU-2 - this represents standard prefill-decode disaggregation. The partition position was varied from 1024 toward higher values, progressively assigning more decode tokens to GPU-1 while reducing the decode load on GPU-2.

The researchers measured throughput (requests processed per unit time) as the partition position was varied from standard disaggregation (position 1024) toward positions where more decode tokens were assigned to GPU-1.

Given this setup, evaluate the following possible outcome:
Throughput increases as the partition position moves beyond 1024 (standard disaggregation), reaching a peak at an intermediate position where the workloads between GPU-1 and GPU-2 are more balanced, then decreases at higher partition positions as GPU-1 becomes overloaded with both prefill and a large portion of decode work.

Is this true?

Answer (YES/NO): YES